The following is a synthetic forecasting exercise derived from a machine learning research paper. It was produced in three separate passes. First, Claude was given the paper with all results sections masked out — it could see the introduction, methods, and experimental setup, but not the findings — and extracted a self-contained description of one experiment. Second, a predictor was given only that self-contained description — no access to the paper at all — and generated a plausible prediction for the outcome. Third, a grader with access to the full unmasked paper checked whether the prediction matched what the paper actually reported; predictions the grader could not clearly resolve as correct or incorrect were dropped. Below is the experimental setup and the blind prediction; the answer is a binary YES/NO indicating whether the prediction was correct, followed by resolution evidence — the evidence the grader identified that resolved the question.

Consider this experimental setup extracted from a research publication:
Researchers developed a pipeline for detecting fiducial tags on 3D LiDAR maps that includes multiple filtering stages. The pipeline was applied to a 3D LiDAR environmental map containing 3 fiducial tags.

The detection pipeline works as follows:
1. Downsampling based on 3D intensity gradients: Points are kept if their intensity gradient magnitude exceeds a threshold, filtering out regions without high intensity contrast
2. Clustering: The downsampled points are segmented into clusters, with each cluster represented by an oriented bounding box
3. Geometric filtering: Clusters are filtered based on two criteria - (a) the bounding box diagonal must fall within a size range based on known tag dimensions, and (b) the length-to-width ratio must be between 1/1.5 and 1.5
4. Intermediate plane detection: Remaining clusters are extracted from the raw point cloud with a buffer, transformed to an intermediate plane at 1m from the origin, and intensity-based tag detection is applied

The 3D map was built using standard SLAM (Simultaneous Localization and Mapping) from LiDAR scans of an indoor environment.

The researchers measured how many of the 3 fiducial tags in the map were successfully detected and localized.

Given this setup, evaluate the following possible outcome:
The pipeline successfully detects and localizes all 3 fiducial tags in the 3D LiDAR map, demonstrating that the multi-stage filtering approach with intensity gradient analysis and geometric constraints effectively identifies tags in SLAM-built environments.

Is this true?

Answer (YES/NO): NO